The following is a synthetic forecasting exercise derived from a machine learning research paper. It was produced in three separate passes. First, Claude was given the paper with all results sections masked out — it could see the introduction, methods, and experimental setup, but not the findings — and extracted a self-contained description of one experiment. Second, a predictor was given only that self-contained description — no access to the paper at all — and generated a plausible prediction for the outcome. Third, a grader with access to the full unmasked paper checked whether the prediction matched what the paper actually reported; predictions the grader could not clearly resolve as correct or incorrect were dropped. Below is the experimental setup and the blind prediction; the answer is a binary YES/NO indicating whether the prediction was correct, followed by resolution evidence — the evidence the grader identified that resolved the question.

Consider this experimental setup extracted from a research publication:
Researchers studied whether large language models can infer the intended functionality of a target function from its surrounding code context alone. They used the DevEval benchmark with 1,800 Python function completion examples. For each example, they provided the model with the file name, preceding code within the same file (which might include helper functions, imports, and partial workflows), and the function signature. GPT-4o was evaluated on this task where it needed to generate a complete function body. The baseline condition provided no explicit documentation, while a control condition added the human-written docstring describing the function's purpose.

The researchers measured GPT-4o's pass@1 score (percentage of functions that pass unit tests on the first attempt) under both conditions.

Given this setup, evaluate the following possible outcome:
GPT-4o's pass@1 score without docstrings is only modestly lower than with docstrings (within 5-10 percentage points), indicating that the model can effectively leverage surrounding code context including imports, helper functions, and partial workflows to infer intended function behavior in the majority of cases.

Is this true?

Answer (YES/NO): NO